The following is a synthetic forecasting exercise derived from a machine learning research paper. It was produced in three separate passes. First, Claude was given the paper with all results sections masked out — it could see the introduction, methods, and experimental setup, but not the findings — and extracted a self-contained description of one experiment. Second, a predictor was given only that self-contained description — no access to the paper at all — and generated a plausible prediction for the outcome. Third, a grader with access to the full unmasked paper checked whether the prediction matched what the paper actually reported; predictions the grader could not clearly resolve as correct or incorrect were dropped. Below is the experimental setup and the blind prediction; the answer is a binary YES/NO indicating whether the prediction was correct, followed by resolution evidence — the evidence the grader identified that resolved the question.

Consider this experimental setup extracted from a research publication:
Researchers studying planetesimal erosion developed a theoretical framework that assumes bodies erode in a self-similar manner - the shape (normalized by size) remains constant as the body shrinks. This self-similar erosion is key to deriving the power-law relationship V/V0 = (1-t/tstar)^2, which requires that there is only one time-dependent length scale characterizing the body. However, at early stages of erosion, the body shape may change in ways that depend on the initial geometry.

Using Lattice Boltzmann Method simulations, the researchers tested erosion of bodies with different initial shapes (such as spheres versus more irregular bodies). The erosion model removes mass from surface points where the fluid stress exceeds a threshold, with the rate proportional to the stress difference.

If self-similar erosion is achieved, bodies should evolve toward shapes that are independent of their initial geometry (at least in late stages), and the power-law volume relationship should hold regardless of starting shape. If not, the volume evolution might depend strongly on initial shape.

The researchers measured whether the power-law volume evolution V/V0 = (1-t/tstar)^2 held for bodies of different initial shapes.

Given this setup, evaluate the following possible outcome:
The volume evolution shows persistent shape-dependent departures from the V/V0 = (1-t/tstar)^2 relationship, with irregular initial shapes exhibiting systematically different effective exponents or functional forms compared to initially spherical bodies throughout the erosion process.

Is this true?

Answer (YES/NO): NO